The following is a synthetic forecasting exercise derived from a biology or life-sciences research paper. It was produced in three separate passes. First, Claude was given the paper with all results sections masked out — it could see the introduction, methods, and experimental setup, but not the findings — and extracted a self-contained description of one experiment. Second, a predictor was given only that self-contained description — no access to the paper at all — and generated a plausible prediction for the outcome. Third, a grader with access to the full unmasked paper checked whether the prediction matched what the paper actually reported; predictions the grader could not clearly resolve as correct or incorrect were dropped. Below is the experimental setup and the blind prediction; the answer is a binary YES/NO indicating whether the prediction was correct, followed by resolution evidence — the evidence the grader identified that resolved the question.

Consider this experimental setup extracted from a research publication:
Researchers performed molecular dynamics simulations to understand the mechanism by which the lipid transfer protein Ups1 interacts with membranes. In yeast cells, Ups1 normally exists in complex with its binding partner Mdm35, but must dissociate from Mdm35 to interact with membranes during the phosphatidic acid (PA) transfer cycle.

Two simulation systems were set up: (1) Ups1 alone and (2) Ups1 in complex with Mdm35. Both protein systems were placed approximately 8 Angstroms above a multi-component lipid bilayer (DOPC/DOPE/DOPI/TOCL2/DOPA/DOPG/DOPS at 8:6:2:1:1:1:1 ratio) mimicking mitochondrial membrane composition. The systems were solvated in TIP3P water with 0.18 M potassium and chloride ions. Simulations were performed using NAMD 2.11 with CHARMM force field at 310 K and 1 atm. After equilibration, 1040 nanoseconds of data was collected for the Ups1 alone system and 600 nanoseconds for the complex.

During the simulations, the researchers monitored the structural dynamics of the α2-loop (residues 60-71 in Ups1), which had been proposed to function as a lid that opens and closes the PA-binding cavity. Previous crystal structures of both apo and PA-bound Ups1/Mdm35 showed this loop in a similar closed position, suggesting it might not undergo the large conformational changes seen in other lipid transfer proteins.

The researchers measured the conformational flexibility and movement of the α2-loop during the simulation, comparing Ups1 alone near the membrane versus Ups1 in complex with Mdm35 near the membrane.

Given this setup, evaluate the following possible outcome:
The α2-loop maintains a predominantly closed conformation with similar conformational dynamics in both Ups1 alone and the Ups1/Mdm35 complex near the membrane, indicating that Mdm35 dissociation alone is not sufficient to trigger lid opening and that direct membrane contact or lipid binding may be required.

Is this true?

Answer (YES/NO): NO